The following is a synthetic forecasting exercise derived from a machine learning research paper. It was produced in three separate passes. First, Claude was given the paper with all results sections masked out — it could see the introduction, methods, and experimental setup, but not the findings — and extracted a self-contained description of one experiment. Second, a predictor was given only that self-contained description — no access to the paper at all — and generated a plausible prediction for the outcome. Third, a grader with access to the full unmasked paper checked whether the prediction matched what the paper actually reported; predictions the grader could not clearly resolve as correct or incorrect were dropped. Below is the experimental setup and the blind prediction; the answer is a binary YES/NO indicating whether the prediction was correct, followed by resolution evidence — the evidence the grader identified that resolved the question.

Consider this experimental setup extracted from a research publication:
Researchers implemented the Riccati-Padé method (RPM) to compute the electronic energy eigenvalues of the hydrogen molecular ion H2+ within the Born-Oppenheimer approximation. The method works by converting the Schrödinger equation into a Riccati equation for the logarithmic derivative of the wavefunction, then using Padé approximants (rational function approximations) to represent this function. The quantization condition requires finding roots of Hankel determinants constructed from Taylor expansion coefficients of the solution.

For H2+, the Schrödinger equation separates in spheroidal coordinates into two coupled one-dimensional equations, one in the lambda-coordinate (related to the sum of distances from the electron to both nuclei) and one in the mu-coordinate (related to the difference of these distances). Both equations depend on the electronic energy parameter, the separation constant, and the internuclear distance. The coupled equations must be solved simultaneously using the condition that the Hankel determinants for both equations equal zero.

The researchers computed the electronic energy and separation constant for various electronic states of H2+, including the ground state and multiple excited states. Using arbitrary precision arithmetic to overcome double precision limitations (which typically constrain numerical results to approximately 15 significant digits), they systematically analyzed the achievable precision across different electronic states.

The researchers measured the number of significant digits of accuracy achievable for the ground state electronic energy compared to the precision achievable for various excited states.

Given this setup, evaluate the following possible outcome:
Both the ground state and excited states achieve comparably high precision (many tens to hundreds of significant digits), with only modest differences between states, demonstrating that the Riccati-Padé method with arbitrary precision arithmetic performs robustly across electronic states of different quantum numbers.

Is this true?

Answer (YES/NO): NO